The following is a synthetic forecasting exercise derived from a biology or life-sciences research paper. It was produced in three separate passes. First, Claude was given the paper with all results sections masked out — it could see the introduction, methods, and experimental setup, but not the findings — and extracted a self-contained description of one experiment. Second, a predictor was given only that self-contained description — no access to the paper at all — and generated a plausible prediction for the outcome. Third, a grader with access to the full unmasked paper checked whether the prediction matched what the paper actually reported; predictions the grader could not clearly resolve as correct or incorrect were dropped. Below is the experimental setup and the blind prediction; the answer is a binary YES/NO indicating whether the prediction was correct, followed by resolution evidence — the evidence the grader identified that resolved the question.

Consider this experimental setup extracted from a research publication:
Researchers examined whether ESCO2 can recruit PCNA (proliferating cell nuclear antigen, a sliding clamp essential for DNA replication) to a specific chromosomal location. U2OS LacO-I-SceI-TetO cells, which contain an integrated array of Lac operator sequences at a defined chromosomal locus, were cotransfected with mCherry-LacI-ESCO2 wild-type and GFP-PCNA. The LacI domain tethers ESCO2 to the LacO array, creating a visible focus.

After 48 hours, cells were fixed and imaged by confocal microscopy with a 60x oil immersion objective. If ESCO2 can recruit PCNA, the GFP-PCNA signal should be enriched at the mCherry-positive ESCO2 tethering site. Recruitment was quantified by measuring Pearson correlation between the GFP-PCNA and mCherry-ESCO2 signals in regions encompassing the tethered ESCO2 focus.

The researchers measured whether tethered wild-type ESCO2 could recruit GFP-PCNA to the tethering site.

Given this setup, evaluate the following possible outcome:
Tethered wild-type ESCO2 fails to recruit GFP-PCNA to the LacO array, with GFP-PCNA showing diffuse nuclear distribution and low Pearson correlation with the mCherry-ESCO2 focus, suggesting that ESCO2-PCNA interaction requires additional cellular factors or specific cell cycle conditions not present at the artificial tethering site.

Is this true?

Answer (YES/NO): NO